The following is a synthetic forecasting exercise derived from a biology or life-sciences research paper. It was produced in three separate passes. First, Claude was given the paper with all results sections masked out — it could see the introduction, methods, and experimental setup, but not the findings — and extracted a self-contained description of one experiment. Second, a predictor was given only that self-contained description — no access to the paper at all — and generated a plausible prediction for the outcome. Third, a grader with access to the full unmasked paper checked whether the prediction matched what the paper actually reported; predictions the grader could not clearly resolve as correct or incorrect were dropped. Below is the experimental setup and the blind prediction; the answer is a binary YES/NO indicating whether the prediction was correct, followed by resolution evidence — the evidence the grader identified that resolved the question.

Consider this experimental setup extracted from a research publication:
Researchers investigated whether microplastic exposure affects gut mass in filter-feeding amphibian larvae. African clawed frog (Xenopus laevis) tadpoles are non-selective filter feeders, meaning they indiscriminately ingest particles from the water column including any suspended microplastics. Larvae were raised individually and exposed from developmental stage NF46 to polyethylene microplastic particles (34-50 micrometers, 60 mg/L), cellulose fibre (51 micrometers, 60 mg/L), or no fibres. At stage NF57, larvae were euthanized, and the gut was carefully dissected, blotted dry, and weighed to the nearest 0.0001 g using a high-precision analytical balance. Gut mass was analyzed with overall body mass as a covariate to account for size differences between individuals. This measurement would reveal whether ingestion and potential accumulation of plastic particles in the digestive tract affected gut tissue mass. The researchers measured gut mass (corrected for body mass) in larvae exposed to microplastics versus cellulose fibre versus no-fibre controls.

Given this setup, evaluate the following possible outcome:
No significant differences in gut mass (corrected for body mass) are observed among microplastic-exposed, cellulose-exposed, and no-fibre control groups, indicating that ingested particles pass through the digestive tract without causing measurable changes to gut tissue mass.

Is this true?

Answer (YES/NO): YES